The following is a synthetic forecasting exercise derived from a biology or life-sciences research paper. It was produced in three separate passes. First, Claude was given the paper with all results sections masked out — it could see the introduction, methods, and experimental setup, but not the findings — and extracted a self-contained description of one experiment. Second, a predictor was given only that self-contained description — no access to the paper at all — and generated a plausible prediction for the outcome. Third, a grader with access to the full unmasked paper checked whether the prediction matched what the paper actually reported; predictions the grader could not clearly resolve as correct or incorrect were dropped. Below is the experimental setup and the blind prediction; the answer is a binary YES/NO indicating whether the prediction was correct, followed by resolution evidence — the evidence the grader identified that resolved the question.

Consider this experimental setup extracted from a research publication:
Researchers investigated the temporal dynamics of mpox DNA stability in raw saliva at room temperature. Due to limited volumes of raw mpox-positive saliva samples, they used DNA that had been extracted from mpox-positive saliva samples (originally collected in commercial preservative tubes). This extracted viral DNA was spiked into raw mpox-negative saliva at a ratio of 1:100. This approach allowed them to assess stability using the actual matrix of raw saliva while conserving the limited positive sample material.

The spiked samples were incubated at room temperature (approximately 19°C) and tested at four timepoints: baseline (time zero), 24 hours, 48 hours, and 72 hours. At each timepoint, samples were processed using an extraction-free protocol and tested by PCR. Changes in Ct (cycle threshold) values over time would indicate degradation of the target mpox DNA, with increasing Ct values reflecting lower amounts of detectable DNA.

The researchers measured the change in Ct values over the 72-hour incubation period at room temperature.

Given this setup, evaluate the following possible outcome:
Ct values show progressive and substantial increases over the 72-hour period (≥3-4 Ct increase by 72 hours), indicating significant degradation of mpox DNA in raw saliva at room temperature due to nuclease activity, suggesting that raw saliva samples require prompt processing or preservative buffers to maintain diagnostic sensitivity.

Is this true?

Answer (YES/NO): YES